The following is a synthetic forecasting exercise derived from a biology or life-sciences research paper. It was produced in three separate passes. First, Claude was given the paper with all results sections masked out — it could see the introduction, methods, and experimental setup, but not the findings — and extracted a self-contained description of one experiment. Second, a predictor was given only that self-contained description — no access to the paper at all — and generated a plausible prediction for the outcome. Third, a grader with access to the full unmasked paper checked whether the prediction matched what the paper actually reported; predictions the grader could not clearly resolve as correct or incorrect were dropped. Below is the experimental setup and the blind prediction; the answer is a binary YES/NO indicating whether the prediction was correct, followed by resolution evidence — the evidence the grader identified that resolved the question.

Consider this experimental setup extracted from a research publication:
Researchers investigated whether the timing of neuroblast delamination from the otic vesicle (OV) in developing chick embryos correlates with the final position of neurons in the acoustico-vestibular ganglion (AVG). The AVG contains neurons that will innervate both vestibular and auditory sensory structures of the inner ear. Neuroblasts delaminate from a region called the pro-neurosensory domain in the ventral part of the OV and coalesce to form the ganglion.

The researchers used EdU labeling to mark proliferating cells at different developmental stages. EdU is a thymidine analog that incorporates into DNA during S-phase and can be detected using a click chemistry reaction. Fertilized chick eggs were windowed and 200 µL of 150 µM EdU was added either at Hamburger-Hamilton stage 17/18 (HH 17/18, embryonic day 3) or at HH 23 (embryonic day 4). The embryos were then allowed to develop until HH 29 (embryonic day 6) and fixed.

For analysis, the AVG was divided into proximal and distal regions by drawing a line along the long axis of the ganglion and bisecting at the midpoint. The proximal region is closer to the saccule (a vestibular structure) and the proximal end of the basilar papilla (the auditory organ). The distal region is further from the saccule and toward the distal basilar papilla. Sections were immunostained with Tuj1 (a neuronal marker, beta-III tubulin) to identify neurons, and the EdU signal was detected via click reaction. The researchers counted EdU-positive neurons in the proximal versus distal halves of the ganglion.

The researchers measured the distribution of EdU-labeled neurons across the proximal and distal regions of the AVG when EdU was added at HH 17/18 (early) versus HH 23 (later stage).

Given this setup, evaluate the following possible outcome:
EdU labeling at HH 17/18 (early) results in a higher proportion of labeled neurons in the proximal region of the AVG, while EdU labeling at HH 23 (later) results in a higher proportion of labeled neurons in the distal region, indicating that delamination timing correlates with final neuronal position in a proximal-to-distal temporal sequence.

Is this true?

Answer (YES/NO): YES